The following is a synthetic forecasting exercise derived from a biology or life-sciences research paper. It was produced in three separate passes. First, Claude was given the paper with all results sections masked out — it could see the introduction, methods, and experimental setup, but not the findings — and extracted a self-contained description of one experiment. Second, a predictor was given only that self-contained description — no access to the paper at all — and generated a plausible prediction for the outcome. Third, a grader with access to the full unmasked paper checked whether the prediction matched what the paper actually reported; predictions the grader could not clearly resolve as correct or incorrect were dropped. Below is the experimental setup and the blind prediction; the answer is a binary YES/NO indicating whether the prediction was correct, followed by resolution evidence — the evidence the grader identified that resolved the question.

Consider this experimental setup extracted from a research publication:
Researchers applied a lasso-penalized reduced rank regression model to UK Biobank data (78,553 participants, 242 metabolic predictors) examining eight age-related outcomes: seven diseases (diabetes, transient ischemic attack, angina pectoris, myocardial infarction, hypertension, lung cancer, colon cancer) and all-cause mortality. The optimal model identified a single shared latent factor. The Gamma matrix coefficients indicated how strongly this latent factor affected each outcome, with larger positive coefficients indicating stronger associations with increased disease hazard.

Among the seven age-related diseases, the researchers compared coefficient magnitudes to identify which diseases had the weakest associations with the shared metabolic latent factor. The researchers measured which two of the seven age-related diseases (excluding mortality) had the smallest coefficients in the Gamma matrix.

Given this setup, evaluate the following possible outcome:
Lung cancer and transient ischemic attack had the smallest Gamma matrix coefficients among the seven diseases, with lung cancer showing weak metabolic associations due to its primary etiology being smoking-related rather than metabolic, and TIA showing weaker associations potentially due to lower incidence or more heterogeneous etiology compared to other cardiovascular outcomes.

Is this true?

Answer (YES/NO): NO